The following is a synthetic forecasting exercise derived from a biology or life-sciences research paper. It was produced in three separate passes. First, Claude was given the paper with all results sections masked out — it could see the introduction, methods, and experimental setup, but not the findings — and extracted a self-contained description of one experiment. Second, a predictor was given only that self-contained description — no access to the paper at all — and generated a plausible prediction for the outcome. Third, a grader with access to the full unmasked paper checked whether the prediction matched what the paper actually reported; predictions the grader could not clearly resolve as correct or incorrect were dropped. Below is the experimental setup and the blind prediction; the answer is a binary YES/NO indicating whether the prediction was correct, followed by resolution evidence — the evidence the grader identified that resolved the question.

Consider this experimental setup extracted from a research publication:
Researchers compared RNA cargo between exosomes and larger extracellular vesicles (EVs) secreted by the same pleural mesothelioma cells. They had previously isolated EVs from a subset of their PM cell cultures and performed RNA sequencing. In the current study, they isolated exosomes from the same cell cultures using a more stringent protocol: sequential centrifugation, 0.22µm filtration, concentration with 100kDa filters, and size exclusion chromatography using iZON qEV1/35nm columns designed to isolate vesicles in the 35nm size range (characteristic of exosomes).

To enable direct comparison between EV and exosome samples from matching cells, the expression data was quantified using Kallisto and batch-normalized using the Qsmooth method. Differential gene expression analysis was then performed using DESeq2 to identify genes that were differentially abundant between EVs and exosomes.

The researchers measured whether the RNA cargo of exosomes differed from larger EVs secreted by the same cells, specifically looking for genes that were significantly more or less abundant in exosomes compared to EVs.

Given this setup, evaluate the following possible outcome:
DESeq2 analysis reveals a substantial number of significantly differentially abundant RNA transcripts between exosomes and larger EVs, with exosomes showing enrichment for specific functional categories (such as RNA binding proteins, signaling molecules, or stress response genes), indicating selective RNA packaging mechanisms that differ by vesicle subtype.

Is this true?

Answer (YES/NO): NO